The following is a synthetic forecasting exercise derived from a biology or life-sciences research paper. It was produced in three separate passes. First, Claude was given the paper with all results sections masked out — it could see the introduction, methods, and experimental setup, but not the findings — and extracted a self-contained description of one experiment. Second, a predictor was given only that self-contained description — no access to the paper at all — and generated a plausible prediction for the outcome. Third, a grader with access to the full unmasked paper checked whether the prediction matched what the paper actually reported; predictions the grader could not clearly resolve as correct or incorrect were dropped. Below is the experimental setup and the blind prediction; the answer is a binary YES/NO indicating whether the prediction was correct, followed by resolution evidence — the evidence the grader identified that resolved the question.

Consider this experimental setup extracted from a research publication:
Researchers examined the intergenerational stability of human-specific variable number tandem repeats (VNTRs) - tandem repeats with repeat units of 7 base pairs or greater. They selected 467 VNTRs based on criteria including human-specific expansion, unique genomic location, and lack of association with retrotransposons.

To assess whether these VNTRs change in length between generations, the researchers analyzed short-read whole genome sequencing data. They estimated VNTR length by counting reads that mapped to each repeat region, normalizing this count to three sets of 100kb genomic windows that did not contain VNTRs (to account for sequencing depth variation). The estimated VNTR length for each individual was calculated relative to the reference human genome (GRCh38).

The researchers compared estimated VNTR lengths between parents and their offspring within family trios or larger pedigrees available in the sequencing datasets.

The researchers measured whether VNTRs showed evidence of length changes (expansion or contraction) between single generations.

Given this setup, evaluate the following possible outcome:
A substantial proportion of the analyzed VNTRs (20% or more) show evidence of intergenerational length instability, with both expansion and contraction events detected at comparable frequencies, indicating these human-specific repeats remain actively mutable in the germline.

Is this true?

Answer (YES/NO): NO